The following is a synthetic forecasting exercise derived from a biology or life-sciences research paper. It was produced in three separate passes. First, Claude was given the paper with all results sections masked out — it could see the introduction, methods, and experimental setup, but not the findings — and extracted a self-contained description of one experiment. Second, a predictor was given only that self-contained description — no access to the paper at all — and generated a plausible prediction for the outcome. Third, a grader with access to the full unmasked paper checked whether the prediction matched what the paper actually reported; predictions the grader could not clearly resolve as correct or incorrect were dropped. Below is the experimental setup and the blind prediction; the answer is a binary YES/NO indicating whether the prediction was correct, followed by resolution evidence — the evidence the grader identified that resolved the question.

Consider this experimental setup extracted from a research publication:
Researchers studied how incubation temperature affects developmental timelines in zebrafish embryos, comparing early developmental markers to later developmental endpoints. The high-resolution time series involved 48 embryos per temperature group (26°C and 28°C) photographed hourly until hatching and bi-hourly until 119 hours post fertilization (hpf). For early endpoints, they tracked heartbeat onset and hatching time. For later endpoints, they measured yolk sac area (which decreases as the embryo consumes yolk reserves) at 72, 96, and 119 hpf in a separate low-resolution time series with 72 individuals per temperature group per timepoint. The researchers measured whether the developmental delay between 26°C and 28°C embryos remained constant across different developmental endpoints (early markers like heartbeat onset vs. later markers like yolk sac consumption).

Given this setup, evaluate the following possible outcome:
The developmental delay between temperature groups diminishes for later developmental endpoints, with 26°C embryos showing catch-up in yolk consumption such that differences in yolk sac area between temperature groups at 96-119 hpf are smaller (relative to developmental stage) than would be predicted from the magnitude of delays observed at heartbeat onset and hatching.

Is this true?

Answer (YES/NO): NO